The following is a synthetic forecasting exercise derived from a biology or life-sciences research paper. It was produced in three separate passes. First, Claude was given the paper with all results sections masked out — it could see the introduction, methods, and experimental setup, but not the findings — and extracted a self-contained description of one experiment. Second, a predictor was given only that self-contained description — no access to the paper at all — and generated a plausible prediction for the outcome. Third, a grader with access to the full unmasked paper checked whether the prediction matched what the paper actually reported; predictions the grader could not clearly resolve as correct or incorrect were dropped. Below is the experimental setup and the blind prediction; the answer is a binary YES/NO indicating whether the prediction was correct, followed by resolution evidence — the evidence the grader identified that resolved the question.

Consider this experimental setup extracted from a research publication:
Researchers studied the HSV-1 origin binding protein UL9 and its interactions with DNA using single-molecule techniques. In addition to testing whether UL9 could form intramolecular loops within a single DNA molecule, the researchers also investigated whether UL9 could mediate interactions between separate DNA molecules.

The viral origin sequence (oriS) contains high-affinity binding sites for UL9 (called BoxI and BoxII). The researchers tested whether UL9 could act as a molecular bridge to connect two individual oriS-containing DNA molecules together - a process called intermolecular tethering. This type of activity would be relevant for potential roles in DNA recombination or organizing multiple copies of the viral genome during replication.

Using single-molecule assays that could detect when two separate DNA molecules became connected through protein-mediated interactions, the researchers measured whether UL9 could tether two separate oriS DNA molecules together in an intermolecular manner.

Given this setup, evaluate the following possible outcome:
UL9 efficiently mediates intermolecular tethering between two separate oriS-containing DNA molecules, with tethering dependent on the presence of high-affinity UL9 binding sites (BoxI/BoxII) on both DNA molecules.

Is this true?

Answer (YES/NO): NO